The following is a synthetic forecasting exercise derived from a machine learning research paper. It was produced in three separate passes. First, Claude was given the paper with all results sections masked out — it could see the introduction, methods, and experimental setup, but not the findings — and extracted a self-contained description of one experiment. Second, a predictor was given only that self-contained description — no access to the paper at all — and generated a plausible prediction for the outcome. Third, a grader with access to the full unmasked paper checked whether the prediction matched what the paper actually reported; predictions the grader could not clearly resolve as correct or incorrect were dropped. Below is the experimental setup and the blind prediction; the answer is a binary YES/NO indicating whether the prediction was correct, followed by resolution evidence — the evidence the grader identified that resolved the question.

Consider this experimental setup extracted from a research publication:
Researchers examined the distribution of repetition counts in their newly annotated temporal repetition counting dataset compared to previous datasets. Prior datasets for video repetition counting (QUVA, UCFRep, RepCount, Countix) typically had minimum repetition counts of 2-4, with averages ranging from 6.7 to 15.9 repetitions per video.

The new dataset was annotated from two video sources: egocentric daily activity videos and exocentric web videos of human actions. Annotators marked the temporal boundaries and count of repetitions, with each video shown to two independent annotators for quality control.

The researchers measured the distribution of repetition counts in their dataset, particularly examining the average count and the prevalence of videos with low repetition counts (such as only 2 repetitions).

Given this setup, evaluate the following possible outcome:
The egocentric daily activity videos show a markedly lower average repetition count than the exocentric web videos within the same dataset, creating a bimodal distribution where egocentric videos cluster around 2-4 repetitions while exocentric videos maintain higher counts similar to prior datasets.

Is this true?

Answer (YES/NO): NO